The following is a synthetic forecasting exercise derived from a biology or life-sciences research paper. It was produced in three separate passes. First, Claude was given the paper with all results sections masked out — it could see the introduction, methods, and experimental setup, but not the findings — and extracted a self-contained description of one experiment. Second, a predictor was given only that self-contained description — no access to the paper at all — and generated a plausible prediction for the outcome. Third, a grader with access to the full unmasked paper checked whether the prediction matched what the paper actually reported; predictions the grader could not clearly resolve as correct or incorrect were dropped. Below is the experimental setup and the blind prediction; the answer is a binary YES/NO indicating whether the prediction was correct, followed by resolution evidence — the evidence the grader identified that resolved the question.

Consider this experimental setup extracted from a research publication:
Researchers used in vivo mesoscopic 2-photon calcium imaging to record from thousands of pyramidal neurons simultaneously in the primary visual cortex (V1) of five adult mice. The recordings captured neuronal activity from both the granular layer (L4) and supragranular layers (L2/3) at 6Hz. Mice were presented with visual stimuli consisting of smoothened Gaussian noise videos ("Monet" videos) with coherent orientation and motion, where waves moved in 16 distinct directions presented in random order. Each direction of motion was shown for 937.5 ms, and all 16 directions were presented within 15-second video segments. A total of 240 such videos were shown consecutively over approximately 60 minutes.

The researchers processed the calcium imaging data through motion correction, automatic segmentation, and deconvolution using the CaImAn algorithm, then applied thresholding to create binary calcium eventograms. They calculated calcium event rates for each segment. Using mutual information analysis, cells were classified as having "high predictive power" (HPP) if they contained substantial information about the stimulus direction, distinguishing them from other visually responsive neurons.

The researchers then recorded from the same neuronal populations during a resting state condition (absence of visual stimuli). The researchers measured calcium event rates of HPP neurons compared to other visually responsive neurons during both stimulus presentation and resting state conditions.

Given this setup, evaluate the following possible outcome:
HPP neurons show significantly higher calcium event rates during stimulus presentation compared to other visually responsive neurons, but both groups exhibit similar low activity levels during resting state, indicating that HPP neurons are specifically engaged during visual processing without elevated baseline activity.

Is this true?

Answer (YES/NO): NO